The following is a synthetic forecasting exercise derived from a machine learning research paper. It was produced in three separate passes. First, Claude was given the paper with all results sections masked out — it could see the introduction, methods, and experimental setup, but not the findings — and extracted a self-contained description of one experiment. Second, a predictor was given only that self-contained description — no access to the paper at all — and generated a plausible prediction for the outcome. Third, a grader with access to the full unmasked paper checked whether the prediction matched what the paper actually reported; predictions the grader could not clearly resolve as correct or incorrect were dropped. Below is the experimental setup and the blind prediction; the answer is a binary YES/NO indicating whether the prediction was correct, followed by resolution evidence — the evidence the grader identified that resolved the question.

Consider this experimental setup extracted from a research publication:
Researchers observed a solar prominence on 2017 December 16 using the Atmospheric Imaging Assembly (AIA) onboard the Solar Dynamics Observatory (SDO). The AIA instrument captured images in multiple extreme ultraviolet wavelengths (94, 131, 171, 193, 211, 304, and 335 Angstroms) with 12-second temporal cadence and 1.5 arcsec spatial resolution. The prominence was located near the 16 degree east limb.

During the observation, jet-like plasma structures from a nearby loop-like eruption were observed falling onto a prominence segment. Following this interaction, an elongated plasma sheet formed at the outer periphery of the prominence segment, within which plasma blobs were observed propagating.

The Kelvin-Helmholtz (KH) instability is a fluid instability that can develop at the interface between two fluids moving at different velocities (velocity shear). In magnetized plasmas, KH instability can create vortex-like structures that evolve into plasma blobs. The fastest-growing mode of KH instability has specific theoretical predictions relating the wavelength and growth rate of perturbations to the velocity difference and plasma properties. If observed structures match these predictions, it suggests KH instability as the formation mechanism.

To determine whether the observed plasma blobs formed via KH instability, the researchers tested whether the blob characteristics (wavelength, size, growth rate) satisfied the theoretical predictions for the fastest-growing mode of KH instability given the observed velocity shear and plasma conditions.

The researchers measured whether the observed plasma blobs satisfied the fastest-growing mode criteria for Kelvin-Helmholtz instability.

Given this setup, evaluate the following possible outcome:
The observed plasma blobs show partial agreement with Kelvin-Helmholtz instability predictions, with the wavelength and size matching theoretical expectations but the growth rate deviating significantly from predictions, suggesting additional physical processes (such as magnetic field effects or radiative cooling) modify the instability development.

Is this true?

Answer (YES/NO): NO